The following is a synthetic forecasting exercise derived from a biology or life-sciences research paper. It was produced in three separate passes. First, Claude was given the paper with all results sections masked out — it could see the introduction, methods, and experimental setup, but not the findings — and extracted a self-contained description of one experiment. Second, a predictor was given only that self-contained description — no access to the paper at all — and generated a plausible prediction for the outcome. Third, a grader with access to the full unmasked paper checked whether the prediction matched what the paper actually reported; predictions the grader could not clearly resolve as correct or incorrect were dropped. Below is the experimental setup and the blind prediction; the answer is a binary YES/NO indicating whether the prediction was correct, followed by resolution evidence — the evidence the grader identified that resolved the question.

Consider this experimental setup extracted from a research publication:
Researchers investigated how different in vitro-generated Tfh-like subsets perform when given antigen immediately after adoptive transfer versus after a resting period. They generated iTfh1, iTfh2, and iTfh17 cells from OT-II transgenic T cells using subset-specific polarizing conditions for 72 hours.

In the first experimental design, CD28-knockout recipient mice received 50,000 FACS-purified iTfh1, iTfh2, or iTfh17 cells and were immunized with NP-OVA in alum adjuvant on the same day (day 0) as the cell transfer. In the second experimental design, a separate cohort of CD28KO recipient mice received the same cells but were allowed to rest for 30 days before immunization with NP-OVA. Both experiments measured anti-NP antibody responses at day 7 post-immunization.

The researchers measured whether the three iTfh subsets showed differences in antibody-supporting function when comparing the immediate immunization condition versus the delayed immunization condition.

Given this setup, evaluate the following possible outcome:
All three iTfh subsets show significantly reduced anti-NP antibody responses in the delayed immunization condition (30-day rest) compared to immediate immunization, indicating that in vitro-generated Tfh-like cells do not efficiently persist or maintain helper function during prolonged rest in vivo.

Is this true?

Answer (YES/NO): NO